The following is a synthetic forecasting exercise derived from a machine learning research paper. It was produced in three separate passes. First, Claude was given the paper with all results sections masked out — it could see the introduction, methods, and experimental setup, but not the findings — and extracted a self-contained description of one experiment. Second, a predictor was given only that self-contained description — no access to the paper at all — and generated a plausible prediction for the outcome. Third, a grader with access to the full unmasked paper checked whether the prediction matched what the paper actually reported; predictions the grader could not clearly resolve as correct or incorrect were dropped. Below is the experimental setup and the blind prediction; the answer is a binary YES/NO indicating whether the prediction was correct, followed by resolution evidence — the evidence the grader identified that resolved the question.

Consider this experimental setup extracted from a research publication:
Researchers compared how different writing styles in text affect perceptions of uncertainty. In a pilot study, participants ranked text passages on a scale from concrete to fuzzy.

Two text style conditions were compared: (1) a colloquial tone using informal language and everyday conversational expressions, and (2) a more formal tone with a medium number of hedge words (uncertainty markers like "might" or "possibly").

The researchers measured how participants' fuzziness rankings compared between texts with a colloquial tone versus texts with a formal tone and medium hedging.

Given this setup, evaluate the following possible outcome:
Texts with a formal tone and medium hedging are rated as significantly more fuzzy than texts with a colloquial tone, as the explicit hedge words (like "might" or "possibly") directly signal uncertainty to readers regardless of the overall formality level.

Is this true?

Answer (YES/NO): NO